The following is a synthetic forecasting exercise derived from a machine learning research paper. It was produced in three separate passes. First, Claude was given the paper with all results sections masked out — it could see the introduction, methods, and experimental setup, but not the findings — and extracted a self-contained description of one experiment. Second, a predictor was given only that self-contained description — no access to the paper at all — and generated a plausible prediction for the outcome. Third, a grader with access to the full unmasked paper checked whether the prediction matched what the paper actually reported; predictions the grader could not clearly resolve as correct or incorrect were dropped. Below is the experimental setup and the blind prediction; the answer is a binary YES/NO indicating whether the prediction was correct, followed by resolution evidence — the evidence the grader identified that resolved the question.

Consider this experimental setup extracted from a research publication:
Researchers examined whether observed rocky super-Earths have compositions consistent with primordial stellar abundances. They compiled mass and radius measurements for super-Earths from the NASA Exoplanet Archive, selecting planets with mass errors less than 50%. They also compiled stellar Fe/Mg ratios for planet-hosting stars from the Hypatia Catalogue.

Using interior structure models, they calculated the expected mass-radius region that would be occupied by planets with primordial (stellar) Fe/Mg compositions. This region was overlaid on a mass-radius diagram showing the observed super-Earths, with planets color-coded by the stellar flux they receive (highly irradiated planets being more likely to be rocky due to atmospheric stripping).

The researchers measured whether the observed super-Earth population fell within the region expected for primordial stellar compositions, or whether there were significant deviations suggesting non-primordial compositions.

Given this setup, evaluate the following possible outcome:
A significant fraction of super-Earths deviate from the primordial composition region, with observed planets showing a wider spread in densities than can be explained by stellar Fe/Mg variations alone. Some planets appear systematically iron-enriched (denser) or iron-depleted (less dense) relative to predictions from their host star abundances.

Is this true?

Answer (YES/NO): YES